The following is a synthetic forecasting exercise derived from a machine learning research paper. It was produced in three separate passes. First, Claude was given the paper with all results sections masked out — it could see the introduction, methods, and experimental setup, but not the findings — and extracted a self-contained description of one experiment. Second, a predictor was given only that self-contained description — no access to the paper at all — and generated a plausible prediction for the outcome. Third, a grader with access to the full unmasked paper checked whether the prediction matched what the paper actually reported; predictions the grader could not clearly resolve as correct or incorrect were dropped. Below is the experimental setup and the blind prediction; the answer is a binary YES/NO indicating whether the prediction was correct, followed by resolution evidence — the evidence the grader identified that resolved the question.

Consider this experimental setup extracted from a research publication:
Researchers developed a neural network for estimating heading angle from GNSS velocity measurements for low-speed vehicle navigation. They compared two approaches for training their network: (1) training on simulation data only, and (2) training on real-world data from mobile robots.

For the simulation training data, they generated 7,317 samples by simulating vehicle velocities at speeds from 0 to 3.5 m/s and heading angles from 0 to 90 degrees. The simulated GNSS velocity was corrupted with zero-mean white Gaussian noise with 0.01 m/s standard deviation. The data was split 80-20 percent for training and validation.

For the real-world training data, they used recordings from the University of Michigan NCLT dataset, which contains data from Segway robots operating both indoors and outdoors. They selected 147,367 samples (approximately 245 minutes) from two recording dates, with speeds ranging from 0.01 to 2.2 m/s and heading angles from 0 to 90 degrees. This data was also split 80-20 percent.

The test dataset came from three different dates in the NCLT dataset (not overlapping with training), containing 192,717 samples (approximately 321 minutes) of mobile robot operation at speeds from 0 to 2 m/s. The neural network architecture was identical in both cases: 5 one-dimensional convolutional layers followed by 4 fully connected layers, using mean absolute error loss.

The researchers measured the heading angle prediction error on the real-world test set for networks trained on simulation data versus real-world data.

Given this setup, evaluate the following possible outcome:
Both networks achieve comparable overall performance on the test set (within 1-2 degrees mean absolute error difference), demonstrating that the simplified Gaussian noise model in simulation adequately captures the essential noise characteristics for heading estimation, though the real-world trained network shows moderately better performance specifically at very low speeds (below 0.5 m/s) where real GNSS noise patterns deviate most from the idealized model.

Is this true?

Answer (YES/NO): NO